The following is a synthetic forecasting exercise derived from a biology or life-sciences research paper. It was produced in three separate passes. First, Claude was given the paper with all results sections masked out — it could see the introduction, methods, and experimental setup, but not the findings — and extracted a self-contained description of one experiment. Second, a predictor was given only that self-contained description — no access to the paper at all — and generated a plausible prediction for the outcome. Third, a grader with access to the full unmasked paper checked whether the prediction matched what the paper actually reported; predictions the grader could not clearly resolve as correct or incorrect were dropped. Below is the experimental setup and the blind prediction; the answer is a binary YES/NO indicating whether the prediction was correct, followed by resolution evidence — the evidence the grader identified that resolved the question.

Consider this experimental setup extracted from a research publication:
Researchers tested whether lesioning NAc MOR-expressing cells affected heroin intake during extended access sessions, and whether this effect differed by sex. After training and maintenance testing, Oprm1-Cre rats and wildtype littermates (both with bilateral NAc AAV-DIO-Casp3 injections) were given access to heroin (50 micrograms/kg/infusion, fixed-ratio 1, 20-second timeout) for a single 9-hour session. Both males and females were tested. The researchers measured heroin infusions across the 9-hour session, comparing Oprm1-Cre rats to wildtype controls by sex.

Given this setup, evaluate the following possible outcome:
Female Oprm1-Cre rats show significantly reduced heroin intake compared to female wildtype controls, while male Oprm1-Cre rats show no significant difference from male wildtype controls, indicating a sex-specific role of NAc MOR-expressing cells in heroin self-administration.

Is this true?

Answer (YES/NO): YES